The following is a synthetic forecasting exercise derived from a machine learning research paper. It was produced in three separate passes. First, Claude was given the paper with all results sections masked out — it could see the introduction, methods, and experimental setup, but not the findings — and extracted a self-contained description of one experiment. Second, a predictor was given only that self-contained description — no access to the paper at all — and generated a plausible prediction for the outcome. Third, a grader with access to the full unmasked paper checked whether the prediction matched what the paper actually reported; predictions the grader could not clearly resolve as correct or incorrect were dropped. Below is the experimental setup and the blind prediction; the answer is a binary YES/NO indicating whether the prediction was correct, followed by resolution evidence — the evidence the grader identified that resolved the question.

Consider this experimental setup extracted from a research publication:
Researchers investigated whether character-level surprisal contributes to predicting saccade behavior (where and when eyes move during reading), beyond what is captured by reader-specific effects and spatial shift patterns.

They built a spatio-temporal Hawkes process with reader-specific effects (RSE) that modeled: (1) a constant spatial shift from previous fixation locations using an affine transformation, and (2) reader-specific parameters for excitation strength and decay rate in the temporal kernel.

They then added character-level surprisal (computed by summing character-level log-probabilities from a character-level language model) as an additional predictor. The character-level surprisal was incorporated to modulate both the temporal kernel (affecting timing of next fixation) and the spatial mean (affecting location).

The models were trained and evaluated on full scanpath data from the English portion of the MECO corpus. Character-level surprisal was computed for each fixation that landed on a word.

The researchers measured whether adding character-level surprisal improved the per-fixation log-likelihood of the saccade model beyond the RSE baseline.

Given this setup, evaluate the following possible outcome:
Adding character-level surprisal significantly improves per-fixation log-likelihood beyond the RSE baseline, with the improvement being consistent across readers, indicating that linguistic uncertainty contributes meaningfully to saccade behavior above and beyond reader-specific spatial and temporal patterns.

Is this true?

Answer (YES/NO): NO